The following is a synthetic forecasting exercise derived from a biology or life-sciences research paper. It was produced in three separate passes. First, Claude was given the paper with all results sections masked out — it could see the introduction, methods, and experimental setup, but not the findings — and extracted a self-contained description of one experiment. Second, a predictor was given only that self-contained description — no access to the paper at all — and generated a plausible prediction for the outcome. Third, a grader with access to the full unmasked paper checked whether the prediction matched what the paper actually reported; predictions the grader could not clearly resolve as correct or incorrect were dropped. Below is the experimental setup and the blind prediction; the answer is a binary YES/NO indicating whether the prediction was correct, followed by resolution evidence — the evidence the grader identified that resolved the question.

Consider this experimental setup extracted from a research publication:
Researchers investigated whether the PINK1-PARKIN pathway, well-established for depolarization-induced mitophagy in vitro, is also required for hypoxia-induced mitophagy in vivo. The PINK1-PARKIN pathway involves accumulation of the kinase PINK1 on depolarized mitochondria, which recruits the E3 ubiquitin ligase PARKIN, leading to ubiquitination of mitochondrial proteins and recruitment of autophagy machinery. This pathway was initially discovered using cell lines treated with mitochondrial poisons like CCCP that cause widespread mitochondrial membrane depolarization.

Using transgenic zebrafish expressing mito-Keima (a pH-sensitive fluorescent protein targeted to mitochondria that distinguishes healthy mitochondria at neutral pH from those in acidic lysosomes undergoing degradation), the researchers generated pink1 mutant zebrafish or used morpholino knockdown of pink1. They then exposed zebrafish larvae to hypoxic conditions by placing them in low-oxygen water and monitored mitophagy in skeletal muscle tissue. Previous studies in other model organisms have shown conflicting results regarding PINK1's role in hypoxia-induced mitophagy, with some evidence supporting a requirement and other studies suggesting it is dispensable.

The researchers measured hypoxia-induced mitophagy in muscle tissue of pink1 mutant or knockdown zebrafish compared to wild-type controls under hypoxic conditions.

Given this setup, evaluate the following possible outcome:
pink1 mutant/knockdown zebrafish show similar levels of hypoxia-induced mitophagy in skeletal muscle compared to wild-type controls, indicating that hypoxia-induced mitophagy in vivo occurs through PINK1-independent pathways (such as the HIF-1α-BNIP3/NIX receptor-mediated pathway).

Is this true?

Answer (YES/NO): YES